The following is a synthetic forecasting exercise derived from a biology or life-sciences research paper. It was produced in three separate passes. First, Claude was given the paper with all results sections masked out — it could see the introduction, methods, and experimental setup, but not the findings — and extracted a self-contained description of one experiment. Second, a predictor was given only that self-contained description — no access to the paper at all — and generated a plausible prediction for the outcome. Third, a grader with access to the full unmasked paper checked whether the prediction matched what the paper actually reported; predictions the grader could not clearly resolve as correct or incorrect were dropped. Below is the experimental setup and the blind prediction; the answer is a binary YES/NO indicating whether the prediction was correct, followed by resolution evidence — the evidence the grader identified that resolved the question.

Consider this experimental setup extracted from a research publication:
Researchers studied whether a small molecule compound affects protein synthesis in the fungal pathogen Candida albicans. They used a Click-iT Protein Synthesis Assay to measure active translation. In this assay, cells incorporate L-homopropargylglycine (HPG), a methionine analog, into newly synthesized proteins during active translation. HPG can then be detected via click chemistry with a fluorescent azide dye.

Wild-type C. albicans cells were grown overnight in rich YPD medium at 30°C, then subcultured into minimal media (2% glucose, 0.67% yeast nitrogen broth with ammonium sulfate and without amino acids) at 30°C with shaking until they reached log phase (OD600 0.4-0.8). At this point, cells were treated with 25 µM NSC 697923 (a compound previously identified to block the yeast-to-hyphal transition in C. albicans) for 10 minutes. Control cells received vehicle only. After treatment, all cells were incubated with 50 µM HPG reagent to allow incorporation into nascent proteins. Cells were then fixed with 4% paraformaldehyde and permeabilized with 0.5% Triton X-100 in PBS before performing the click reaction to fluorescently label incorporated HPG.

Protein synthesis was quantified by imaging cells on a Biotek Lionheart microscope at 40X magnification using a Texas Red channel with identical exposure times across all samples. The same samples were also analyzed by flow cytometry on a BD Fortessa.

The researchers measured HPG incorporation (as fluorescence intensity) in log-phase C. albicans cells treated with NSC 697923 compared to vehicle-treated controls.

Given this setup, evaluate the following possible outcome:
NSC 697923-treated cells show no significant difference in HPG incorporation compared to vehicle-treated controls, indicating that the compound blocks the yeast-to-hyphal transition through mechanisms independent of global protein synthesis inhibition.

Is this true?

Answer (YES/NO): NO